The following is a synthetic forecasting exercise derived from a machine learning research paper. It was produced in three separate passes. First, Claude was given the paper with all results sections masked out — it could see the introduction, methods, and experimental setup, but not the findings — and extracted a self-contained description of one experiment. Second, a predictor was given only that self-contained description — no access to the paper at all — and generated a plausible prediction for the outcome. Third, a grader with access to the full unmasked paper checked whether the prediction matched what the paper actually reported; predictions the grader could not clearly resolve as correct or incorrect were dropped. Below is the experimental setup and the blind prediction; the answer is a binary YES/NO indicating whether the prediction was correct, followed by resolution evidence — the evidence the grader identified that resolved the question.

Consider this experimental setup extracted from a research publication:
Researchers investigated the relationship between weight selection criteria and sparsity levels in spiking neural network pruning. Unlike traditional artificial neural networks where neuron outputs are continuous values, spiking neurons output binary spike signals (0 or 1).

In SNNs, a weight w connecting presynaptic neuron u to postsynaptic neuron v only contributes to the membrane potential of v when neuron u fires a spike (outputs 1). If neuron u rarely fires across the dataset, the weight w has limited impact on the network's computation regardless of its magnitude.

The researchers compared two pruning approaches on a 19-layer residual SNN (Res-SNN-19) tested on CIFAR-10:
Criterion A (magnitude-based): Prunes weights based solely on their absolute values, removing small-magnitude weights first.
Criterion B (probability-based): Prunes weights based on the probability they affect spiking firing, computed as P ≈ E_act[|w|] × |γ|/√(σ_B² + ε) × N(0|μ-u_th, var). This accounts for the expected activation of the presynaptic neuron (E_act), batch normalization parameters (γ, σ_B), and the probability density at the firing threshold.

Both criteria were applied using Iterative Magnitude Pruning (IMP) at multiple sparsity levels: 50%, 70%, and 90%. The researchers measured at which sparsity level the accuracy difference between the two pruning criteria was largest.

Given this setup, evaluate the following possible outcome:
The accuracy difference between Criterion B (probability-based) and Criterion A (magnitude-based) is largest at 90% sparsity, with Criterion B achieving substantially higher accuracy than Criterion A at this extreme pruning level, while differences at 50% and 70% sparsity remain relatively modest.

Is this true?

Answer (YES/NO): NO